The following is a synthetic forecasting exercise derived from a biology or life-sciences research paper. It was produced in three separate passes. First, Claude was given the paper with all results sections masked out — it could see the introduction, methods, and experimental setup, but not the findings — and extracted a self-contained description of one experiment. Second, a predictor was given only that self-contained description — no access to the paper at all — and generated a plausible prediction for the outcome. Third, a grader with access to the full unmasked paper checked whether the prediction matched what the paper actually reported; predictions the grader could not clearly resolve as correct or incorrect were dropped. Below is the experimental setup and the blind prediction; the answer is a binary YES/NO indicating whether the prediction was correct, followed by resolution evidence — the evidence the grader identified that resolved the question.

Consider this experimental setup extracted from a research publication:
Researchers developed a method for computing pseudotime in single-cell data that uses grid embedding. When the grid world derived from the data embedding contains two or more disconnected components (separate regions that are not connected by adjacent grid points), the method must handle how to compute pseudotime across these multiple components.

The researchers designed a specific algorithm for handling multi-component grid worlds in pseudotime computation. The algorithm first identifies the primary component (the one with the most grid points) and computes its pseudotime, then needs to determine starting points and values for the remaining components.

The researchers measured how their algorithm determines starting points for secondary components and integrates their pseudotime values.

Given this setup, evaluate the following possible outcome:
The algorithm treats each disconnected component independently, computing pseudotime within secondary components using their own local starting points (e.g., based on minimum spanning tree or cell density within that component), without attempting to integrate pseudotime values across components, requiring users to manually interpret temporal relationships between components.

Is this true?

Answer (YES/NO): NO